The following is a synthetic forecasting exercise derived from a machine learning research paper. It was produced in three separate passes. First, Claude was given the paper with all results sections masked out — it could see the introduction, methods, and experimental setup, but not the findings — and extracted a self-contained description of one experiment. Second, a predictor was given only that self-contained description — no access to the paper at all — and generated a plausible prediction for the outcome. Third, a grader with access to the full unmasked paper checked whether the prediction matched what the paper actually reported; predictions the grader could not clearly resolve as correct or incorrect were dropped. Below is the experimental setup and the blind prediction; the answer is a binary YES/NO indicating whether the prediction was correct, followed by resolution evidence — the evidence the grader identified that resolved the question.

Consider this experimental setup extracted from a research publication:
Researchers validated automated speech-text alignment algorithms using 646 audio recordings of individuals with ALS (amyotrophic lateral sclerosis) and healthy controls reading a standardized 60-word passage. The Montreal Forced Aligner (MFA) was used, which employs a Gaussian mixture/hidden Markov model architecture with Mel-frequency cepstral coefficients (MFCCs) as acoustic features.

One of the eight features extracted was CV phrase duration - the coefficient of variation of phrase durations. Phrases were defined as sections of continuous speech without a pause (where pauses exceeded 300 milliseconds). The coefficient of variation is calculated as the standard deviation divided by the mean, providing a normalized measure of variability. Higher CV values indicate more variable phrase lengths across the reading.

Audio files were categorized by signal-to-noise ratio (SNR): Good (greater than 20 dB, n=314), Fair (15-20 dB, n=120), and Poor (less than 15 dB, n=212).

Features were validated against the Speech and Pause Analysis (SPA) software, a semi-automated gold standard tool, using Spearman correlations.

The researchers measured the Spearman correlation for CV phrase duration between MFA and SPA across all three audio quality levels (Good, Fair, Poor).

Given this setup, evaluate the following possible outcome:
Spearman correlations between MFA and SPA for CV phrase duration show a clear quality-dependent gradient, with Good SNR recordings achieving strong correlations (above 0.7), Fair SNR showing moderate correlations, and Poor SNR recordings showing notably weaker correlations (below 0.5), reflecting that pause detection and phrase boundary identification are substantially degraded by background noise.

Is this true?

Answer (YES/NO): NO